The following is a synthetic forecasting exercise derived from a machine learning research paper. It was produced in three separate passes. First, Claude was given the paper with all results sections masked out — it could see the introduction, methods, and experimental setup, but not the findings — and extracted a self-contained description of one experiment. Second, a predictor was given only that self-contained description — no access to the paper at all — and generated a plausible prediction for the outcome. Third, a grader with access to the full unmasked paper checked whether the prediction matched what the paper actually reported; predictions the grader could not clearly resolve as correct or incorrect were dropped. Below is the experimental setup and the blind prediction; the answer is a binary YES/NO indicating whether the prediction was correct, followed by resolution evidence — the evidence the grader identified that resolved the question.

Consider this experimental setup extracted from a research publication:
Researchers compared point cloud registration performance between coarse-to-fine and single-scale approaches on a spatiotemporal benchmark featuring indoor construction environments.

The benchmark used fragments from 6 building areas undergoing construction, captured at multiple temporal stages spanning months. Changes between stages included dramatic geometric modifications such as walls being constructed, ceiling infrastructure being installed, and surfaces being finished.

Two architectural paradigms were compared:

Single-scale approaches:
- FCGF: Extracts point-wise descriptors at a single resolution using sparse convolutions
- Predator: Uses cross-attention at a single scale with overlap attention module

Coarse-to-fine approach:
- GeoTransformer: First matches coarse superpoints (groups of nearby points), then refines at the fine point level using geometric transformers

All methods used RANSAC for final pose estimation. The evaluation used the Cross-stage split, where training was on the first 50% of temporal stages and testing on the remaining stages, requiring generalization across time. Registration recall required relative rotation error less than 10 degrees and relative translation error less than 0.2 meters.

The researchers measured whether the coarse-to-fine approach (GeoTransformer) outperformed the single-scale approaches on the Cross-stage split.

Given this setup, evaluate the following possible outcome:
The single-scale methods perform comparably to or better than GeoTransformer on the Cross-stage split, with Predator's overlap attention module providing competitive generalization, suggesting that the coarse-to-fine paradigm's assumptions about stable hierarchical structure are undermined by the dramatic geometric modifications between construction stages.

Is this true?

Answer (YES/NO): NO